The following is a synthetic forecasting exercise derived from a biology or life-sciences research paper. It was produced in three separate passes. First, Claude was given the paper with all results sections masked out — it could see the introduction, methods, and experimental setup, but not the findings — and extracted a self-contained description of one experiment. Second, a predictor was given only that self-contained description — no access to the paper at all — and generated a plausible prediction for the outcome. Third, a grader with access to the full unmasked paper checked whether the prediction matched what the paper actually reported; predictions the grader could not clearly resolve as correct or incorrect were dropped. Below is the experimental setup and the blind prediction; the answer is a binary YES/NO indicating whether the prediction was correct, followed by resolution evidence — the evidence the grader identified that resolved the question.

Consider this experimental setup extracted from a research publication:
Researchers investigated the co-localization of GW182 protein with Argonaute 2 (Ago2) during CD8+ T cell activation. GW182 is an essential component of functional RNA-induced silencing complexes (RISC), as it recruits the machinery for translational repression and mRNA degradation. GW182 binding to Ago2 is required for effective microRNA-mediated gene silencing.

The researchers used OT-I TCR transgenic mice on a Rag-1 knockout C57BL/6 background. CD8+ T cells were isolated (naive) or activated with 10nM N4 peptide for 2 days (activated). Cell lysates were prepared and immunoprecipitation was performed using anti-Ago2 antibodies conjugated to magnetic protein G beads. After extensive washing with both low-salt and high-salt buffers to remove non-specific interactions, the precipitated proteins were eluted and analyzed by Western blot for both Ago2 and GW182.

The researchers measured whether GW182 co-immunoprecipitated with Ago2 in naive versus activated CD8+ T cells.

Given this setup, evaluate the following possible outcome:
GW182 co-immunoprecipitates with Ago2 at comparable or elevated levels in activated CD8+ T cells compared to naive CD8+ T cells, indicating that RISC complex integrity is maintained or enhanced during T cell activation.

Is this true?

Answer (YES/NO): YES